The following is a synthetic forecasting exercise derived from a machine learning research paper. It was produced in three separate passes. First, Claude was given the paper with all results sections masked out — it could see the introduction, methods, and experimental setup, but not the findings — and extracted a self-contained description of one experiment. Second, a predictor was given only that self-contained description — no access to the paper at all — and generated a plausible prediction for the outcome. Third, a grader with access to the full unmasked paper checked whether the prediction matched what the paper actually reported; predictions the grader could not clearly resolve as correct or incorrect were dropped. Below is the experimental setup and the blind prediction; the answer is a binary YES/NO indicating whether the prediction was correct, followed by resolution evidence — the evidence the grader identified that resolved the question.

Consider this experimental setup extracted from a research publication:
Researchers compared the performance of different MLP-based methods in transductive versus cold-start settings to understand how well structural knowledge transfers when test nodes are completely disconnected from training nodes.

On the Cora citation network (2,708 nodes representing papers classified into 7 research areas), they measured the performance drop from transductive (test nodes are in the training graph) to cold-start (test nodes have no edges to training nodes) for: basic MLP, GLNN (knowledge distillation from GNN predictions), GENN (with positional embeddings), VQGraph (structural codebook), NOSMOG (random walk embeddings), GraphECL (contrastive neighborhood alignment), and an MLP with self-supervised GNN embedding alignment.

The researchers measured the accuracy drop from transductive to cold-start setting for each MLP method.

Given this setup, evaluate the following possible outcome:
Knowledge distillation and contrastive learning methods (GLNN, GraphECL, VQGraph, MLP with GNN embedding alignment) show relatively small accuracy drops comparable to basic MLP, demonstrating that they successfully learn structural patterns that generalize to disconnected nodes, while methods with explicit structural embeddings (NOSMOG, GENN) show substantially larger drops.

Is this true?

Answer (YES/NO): NO